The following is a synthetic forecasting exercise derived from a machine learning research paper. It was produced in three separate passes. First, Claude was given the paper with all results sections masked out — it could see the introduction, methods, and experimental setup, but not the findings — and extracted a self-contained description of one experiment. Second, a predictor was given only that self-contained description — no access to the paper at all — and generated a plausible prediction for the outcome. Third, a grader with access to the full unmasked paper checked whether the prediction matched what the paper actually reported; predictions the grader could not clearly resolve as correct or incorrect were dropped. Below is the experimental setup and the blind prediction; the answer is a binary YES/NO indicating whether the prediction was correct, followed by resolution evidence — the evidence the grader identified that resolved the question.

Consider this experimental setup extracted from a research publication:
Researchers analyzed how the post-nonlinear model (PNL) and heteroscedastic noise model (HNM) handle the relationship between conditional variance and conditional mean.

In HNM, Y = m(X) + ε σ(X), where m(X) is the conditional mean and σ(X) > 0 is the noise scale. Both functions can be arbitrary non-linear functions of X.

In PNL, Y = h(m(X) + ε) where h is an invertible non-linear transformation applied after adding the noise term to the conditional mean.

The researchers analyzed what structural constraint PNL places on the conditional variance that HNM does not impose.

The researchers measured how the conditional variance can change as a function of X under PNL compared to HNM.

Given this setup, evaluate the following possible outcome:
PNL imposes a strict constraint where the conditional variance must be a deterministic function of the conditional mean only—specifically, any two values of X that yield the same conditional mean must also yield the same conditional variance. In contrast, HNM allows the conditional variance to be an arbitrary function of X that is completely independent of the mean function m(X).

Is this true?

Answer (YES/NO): NO